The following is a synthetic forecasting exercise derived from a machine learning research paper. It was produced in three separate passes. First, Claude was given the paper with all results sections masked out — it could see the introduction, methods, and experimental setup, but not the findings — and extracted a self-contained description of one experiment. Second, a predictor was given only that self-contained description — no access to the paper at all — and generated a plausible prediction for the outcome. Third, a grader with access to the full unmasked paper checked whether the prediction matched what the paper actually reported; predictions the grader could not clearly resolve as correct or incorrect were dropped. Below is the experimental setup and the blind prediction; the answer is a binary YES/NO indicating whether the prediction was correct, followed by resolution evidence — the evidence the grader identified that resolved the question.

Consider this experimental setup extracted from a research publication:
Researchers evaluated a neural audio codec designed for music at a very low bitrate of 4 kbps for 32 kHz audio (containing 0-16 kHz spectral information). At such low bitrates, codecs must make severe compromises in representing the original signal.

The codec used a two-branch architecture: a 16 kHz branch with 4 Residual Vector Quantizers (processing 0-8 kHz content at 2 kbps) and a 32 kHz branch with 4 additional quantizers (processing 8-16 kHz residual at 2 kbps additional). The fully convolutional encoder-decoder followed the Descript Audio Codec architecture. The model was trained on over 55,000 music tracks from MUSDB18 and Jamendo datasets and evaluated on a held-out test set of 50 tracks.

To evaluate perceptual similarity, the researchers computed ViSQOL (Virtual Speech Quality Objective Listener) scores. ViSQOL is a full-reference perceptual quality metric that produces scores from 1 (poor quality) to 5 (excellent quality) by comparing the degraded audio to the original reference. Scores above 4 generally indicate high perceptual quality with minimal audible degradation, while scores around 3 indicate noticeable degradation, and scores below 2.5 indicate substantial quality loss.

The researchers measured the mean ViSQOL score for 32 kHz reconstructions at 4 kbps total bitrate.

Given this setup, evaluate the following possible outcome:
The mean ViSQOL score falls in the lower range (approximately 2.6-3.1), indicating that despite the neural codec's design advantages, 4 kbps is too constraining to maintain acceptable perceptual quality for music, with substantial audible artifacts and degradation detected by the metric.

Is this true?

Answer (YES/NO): NO